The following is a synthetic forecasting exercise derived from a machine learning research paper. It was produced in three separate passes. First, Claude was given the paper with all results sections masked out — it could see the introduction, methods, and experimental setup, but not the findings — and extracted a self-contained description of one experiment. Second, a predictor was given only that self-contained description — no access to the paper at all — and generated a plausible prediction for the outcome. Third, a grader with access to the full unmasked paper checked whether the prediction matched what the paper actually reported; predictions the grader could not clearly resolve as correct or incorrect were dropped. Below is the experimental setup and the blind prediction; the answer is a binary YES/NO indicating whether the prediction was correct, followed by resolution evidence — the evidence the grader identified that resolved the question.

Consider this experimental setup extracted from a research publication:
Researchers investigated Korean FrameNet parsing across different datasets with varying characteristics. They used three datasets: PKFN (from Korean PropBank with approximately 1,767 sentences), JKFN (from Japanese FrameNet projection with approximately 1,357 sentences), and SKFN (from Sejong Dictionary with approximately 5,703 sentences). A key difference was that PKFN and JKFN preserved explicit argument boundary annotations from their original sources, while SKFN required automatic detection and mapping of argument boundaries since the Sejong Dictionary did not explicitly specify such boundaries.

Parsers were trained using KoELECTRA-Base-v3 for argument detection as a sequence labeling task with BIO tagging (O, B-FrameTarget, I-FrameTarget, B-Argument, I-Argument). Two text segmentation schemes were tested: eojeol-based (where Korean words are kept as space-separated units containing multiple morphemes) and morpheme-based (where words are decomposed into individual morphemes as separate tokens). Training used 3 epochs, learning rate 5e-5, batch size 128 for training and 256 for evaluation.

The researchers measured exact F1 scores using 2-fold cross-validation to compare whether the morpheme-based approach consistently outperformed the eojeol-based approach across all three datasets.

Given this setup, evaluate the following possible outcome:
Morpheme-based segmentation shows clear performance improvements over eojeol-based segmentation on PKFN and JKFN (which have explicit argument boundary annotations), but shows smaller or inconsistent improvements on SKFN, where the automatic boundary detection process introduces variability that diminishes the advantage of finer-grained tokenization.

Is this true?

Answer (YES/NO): NO